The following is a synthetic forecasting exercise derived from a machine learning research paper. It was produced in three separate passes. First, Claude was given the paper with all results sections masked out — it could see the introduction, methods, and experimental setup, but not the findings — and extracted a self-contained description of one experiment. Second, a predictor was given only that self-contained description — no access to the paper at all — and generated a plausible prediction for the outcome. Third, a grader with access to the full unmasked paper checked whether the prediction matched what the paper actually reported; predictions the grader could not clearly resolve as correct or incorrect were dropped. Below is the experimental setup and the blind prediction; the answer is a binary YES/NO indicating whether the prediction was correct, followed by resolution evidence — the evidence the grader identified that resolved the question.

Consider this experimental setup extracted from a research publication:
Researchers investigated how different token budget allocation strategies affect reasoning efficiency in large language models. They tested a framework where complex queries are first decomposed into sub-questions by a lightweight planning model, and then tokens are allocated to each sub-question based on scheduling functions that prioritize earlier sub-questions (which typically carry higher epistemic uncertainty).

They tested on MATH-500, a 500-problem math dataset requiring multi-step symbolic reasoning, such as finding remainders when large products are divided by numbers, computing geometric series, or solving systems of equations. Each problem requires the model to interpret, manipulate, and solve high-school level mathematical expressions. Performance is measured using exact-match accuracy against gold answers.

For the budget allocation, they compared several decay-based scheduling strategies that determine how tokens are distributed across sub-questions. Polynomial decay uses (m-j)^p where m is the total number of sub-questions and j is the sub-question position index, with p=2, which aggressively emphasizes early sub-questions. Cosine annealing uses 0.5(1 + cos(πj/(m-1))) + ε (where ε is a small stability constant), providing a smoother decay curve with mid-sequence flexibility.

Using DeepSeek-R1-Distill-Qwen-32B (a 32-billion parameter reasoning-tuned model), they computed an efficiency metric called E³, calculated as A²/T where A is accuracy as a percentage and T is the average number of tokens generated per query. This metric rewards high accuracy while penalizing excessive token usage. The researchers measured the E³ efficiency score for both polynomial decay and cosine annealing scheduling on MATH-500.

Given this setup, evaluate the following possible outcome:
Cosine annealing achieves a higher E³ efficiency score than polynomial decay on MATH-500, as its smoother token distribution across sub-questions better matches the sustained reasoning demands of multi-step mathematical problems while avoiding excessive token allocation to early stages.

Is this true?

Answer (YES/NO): NO